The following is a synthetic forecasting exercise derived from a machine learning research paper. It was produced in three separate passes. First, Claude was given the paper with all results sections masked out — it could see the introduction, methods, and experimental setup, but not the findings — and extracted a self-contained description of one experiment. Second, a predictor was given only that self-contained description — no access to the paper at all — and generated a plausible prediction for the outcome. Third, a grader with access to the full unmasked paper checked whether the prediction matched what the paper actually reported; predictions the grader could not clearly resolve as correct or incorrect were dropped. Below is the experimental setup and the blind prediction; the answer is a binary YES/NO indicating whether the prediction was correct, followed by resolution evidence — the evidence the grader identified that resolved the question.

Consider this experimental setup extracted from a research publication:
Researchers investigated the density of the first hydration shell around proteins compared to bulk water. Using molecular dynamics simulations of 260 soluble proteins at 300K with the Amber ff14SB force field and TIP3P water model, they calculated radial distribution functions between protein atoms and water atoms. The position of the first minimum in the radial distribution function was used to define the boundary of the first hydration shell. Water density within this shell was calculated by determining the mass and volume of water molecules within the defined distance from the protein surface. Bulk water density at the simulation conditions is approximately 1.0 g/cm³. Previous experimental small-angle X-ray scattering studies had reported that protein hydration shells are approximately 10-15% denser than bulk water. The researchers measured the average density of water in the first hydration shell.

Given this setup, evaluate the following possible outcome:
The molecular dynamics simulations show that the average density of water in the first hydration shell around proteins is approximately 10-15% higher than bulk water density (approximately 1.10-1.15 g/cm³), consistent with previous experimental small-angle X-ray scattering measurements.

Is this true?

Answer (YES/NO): YES